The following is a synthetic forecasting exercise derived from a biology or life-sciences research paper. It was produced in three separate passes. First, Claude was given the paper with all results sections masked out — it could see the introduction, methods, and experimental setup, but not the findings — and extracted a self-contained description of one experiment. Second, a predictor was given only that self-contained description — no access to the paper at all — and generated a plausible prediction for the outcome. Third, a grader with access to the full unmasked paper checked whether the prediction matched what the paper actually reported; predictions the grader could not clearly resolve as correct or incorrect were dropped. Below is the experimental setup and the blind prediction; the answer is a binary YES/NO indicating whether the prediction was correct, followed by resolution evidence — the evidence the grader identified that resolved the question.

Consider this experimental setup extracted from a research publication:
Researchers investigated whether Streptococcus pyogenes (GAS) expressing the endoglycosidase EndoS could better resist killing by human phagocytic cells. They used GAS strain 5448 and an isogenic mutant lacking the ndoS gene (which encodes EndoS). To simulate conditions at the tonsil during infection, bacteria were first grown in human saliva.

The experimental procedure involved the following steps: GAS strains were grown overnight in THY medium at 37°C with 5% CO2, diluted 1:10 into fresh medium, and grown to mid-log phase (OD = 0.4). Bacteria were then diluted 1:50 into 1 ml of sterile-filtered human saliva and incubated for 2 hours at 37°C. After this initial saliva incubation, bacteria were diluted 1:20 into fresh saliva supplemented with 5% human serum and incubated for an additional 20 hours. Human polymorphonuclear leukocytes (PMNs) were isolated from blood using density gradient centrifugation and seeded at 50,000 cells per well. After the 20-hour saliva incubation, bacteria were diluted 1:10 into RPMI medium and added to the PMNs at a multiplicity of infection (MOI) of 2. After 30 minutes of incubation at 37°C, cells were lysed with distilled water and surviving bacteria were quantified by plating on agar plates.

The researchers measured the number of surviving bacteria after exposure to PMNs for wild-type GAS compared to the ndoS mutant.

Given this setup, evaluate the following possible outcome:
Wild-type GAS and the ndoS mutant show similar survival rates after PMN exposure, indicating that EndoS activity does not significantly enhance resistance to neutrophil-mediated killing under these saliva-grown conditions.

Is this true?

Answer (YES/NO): NO